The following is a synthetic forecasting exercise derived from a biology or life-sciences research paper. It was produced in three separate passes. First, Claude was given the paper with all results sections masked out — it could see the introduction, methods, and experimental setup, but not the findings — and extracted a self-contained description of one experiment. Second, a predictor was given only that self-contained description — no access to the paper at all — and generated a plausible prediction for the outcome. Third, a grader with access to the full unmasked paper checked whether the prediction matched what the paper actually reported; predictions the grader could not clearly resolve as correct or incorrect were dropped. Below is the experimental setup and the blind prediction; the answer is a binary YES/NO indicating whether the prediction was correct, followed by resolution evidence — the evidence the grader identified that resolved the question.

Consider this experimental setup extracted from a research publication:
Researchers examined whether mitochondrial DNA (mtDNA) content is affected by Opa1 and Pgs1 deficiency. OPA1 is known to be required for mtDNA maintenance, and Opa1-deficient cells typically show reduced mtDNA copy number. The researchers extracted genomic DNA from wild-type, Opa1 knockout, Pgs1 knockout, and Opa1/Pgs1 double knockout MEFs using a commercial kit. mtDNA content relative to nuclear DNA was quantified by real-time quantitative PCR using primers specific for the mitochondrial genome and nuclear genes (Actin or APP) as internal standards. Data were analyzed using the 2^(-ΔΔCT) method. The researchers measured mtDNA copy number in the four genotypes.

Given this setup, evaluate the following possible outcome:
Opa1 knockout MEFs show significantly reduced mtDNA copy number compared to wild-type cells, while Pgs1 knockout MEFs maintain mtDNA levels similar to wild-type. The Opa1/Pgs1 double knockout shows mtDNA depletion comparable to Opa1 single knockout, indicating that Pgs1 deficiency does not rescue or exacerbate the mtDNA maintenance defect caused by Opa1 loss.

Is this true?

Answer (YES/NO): NO